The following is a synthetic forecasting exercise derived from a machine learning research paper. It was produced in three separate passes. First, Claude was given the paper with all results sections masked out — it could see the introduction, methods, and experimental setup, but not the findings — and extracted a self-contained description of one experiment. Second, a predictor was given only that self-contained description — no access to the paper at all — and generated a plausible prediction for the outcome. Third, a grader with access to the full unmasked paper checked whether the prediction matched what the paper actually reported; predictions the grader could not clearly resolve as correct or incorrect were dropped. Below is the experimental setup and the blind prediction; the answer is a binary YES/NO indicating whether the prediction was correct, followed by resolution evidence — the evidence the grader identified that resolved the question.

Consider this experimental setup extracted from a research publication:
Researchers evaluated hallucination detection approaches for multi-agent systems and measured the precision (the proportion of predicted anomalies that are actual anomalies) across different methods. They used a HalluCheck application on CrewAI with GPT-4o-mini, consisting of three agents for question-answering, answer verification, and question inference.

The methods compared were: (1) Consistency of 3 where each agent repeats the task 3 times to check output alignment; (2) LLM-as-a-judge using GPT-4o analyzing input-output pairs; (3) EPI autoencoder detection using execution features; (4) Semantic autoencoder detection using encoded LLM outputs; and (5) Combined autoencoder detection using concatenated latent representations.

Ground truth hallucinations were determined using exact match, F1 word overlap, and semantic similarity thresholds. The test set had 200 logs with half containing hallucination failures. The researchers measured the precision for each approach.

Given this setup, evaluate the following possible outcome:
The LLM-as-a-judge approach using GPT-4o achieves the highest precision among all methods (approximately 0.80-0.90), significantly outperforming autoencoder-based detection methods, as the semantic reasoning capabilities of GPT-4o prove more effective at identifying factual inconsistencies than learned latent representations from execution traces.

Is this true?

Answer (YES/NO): NO